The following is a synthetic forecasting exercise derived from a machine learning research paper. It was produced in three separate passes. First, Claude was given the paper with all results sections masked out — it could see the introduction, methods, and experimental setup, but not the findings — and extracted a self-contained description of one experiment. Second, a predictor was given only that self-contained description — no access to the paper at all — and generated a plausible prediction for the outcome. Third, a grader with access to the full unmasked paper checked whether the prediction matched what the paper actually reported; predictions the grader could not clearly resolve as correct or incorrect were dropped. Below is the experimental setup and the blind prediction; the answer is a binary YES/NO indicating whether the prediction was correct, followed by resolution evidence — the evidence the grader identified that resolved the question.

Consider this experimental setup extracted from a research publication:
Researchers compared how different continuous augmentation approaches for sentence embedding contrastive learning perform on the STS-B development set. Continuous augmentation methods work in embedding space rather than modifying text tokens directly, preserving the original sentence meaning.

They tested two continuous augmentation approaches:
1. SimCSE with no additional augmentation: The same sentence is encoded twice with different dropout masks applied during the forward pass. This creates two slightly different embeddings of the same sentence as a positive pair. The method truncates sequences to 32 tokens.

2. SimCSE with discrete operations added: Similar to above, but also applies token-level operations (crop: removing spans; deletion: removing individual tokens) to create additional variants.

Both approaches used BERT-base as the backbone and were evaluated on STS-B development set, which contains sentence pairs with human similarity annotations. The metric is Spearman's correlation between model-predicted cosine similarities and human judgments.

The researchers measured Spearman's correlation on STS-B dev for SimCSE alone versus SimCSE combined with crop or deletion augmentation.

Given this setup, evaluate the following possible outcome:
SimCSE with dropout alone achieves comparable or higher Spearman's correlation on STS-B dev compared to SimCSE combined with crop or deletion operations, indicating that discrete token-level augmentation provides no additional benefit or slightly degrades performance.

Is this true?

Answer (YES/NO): YES